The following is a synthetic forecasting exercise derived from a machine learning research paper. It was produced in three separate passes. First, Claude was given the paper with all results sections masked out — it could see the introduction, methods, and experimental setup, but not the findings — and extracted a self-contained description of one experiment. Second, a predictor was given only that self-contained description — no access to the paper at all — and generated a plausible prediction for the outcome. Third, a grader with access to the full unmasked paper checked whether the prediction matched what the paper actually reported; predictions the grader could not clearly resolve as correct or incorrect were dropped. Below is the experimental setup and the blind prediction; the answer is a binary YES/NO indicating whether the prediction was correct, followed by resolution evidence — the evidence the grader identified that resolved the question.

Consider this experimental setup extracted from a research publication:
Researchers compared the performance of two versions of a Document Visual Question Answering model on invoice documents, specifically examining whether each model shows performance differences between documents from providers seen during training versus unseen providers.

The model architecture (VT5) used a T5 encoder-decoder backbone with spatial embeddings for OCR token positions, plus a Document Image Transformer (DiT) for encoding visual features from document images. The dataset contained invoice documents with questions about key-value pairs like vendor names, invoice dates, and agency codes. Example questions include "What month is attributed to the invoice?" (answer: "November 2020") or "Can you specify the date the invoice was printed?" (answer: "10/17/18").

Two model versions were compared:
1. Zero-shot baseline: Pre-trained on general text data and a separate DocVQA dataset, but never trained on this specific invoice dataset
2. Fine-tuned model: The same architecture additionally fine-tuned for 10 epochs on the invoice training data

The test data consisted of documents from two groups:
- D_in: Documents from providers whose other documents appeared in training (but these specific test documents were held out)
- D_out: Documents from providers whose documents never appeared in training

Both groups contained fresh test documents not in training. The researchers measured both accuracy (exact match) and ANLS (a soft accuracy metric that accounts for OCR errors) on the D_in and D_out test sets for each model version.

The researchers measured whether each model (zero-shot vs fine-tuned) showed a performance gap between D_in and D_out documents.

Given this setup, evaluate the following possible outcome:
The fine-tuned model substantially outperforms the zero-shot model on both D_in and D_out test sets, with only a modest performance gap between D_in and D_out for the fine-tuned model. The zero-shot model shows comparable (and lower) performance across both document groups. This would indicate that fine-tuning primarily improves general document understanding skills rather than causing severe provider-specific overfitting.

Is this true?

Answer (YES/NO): NO